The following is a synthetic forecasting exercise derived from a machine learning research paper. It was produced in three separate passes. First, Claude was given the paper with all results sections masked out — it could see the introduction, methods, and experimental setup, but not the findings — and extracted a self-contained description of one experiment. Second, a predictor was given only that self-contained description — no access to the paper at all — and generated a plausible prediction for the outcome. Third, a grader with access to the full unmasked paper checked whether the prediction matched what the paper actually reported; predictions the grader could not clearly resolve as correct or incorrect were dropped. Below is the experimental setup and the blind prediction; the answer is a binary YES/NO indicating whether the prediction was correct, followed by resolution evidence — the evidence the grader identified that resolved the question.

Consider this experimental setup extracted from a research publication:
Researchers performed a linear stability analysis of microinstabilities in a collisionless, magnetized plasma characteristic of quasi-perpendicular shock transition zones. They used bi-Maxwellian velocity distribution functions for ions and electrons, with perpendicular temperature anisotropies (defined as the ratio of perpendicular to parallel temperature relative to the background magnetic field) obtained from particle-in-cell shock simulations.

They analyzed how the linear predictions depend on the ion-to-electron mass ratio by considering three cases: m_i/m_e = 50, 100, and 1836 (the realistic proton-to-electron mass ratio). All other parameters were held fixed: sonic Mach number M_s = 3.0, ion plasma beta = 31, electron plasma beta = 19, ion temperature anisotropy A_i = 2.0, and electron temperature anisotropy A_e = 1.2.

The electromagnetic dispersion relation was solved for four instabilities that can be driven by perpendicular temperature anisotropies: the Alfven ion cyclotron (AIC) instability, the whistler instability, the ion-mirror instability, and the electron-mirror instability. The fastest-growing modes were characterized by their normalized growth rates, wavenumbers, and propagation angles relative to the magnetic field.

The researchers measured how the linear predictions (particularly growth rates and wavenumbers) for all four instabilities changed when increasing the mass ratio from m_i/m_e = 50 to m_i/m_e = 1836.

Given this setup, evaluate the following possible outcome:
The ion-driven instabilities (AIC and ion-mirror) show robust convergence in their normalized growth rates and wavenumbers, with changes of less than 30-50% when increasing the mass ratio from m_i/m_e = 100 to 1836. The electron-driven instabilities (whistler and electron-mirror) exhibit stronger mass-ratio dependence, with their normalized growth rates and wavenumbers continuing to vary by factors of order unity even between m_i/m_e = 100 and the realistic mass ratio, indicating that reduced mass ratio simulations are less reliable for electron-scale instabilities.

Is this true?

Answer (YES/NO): NO